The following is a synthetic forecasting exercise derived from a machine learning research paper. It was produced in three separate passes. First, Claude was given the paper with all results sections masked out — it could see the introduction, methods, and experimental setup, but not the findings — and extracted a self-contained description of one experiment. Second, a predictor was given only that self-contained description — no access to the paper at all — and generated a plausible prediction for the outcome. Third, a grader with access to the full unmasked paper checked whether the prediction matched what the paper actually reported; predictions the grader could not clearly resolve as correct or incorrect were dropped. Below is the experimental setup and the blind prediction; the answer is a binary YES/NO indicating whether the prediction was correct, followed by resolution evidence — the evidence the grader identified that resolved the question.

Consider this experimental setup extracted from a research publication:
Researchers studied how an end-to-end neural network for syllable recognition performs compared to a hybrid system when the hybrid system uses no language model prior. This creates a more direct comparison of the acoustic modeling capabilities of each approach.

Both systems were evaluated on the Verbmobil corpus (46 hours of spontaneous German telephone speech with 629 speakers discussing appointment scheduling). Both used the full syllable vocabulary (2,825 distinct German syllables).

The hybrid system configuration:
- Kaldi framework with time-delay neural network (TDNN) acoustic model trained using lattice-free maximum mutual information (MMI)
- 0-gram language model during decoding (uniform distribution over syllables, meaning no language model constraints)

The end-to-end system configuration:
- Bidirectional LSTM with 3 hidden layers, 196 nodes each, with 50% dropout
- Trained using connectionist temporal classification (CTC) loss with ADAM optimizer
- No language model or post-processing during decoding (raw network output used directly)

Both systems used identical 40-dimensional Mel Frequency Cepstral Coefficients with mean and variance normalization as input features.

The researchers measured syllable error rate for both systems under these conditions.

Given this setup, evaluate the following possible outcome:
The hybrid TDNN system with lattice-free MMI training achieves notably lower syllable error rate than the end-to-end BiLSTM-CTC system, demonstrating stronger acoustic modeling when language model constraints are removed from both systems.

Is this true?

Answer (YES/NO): NO